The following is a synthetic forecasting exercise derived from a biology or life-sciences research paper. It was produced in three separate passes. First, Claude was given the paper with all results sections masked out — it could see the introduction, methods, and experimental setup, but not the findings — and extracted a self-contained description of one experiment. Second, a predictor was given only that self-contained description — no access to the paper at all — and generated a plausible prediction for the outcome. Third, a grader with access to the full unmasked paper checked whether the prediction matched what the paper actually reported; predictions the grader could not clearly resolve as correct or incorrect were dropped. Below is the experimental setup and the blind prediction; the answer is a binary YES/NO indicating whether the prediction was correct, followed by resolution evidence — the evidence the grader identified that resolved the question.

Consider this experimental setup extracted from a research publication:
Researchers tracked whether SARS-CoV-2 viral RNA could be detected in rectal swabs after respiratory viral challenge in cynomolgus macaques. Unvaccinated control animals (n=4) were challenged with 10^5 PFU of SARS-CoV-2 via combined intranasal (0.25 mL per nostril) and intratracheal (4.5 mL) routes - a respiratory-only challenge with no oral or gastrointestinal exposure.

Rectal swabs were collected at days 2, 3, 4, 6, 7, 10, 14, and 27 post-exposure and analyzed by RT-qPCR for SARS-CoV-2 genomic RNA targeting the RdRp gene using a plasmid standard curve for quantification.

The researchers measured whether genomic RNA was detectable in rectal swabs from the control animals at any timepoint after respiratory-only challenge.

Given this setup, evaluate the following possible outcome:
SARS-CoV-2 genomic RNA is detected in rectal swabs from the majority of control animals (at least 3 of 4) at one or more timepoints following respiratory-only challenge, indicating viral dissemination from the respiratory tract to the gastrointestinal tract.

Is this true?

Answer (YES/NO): NO